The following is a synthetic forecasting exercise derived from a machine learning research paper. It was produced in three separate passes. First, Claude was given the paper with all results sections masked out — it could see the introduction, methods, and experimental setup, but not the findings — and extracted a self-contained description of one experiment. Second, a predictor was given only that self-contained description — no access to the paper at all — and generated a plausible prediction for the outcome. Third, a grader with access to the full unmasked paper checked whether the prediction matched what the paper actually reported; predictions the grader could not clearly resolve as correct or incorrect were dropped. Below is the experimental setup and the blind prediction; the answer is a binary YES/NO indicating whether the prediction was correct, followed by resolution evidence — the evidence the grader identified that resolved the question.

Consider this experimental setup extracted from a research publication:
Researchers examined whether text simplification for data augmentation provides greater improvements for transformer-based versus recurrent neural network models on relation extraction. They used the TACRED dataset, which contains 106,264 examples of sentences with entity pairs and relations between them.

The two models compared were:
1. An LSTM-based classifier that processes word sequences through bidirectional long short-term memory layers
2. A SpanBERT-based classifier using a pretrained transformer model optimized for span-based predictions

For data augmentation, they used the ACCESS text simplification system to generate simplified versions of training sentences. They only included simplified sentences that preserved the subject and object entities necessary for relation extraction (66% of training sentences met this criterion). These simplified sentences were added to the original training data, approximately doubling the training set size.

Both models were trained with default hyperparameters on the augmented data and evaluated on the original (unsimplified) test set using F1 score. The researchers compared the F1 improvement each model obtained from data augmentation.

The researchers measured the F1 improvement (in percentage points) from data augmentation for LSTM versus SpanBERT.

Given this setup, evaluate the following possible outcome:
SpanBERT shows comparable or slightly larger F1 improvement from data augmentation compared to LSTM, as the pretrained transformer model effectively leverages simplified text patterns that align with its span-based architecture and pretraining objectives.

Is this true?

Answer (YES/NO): NO